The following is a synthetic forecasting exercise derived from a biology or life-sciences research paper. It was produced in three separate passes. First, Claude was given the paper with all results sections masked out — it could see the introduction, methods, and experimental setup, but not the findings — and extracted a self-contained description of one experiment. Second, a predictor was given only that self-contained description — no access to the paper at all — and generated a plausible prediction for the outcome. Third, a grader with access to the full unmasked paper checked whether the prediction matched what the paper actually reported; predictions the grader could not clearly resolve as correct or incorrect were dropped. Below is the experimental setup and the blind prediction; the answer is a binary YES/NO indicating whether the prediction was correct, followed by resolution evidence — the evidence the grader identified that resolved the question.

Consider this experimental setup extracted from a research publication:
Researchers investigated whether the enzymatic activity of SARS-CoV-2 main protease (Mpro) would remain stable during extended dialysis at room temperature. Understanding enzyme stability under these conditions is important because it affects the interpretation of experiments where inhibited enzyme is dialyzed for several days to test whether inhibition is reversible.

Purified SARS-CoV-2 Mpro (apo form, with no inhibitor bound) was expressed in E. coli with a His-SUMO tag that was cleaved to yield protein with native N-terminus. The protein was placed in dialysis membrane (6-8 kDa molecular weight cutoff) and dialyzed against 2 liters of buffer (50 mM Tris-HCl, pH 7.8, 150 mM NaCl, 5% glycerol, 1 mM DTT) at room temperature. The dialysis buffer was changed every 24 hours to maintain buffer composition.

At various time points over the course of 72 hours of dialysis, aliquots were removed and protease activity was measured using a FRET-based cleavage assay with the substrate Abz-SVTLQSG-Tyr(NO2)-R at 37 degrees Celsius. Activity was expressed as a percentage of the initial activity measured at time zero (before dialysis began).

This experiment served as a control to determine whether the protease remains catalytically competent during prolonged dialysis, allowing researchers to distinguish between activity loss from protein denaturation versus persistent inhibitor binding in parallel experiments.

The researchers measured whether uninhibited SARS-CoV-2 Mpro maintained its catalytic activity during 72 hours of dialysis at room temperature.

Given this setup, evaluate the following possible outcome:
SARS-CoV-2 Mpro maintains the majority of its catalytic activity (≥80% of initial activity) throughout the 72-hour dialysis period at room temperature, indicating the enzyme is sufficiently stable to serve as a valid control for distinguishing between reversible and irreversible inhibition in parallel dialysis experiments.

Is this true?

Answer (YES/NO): NO